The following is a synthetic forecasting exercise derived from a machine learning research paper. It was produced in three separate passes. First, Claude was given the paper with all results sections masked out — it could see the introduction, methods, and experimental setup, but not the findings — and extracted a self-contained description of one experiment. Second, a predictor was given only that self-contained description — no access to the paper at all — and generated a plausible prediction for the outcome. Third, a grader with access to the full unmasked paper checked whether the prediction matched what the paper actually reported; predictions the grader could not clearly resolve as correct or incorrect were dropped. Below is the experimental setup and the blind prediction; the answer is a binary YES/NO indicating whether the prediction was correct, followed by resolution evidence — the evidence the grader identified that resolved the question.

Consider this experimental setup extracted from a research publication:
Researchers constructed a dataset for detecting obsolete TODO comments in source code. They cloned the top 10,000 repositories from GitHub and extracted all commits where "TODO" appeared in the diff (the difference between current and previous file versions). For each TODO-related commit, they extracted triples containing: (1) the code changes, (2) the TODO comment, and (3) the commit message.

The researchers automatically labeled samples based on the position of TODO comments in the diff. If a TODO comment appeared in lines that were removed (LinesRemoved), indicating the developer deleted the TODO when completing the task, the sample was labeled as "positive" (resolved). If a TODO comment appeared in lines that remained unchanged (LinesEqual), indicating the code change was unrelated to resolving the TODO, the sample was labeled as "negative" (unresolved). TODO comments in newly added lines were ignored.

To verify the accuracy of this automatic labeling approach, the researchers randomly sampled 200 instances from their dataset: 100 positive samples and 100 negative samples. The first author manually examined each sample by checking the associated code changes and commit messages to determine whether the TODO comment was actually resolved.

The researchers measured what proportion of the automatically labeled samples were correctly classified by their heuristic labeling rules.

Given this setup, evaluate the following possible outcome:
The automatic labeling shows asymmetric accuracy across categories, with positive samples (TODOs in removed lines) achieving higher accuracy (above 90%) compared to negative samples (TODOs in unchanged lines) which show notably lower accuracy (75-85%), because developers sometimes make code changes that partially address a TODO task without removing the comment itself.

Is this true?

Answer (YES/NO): NO